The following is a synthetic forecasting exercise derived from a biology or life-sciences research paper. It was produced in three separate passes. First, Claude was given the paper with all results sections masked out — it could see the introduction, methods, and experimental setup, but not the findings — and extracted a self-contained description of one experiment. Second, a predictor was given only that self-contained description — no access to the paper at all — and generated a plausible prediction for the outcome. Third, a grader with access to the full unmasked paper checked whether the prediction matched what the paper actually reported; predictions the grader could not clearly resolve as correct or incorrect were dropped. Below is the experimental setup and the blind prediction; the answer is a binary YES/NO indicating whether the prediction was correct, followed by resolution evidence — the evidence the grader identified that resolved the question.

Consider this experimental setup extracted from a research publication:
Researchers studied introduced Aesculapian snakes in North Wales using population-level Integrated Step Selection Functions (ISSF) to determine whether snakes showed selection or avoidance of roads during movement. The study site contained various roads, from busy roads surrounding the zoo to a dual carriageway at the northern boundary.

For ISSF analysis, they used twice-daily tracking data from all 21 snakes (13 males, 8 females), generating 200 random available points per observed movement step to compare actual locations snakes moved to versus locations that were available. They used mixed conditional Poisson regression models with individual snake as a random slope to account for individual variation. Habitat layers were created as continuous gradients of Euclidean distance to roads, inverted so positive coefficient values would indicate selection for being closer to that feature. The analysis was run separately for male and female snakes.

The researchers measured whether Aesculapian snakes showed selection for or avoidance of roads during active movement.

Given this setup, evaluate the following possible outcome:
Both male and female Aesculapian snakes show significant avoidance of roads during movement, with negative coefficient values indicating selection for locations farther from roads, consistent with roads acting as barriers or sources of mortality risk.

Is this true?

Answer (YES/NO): NO